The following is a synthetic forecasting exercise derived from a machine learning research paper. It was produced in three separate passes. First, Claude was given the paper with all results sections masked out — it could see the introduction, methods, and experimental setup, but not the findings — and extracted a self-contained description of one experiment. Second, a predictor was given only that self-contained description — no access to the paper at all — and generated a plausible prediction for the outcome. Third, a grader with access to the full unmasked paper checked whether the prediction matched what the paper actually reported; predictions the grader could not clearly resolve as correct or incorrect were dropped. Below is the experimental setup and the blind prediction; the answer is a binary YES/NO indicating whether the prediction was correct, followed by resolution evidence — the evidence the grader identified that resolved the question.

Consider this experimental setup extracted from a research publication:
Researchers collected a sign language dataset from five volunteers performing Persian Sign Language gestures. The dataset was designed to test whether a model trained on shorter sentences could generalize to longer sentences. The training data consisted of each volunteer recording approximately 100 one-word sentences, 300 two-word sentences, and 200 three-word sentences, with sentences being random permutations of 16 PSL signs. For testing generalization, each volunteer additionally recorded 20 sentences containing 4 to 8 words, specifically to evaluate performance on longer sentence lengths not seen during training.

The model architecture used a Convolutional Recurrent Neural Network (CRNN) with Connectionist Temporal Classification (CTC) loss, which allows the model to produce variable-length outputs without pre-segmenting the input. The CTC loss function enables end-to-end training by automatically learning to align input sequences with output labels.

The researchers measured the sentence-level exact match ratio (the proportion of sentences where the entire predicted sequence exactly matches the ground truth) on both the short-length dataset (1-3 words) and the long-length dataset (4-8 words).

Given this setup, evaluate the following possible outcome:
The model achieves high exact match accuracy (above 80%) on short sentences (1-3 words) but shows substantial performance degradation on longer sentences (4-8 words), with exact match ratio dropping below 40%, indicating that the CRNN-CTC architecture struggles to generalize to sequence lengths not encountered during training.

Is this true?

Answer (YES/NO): NO